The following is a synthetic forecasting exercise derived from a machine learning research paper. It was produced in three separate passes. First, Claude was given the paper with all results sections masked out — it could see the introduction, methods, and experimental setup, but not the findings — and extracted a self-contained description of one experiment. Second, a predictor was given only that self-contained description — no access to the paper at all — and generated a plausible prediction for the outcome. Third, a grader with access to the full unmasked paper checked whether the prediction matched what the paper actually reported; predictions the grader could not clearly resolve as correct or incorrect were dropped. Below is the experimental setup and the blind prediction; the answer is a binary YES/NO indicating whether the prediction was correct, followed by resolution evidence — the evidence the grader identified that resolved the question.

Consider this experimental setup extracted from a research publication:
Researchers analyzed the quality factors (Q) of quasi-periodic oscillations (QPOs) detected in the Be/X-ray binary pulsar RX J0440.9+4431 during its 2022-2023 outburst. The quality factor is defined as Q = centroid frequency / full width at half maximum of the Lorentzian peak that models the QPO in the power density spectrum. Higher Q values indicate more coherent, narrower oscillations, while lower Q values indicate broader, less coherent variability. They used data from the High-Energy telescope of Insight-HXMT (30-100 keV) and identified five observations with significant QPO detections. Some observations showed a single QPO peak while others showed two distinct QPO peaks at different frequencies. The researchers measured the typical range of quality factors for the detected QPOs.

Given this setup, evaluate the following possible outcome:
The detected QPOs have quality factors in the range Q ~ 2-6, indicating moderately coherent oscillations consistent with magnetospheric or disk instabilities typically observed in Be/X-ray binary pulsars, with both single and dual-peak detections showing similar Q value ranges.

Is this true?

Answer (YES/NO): NO